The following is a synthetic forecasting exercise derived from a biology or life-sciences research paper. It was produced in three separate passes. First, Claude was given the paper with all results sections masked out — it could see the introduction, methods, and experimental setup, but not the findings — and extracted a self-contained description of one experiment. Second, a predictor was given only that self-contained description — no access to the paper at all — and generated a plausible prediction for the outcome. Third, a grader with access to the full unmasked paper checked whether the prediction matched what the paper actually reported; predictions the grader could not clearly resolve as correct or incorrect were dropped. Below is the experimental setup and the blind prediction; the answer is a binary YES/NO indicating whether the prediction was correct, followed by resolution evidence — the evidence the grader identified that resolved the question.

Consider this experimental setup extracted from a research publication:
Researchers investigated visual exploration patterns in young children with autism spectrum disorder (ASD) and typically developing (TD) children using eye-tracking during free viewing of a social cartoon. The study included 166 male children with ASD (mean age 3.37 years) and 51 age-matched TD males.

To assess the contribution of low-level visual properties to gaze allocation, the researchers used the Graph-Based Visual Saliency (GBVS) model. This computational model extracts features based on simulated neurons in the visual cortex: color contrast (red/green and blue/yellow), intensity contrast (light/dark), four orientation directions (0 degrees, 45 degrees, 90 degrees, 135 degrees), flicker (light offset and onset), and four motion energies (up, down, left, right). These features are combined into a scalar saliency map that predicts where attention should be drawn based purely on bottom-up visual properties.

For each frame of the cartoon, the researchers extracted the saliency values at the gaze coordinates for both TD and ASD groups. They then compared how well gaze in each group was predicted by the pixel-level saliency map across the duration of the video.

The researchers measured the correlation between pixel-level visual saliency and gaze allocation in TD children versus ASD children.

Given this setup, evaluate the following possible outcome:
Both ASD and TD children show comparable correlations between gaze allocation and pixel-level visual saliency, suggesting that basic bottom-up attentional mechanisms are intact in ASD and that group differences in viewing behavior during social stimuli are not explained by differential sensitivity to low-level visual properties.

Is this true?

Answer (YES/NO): NO